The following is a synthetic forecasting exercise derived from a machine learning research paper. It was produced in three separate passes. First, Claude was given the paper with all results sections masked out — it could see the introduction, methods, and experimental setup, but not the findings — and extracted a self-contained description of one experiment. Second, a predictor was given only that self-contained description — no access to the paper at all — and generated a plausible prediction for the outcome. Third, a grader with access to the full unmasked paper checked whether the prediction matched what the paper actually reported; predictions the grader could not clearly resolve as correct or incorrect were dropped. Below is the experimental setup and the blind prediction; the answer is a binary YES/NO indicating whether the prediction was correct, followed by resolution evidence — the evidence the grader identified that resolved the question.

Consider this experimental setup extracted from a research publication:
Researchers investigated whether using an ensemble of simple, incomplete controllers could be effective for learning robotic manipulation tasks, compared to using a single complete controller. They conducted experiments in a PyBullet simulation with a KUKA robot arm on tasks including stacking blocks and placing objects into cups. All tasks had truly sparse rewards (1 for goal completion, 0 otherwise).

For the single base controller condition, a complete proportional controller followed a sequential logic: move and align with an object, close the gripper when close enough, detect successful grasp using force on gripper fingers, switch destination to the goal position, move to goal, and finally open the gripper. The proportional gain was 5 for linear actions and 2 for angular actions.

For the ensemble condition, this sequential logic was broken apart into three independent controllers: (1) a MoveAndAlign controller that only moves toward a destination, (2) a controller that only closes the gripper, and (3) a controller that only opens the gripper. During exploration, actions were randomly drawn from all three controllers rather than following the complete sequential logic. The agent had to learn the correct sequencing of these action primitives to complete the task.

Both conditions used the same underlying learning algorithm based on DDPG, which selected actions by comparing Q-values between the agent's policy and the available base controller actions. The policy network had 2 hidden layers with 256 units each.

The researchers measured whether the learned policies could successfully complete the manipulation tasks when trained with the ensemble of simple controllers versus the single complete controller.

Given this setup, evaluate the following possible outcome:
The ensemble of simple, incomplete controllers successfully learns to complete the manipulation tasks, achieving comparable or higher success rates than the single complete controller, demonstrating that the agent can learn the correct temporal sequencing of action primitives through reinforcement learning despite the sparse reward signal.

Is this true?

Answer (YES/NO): YES